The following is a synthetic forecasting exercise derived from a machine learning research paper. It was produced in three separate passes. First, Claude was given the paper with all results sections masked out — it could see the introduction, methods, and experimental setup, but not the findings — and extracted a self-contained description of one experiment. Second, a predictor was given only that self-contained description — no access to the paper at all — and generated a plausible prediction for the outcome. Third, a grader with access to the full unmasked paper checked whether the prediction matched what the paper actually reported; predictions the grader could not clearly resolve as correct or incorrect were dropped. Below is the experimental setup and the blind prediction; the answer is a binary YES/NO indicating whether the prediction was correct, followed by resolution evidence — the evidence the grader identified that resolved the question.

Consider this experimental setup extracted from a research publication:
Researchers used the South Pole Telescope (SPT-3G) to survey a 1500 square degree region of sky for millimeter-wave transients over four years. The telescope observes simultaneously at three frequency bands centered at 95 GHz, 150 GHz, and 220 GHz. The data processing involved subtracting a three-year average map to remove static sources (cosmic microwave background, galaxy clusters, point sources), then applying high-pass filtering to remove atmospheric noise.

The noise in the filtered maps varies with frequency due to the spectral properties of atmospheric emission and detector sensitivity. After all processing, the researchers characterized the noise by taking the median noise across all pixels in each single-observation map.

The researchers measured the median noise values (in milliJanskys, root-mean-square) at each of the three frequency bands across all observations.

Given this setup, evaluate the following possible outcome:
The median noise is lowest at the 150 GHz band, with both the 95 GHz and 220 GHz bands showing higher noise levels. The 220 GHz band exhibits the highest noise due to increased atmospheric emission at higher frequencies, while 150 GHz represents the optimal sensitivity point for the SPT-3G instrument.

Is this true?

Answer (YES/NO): NO